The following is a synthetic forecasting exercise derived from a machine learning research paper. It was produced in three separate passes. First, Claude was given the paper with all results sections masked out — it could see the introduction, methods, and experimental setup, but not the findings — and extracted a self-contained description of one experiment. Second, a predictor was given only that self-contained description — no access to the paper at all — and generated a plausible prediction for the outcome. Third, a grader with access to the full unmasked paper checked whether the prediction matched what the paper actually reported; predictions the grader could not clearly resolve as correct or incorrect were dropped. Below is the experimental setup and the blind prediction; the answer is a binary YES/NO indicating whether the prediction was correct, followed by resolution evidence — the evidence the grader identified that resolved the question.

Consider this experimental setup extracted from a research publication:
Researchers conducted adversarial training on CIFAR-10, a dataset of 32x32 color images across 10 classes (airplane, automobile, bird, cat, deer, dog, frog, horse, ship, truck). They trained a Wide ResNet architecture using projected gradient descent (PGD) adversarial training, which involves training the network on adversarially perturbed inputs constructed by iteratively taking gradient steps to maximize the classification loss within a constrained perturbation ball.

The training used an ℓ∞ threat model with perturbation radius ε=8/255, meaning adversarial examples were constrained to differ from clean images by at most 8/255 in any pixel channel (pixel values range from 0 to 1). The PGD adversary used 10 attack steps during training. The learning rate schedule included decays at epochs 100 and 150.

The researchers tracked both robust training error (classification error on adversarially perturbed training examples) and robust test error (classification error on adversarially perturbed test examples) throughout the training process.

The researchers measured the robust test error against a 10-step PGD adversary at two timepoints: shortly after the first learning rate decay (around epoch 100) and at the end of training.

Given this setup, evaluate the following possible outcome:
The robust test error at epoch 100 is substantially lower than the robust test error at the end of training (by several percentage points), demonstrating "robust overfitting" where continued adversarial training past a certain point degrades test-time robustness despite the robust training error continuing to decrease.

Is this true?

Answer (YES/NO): YES